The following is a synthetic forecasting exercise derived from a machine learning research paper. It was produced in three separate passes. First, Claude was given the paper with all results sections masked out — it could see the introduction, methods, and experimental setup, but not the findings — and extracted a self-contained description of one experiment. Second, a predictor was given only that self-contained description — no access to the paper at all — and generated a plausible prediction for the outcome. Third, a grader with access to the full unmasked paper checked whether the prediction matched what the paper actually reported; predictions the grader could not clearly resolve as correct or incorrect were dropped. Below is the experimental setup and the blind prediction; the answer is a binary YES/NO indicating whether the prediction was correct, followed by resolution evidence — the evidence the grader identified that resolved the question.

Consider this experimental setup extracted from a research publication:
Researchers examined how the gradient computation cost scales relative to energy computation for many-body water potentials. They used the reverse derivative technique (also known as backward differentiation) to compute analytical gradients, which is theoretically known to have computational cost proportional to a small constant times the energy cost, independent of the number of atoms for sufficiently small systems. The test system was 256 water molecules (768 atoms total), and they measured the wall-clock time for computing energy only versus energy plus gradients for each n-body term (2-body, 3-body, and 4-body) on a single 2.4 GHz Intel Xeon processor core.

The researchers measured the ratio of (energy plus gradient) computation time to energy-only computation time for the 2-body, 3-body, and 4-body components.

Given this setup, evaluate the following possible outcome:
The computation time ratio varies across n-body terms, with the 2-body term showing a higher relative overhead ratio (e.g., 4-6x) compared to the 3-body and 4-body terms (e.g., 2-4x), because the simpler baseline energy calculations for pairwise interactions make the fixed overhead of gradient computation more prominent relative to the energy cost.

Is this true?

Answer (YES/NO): NO